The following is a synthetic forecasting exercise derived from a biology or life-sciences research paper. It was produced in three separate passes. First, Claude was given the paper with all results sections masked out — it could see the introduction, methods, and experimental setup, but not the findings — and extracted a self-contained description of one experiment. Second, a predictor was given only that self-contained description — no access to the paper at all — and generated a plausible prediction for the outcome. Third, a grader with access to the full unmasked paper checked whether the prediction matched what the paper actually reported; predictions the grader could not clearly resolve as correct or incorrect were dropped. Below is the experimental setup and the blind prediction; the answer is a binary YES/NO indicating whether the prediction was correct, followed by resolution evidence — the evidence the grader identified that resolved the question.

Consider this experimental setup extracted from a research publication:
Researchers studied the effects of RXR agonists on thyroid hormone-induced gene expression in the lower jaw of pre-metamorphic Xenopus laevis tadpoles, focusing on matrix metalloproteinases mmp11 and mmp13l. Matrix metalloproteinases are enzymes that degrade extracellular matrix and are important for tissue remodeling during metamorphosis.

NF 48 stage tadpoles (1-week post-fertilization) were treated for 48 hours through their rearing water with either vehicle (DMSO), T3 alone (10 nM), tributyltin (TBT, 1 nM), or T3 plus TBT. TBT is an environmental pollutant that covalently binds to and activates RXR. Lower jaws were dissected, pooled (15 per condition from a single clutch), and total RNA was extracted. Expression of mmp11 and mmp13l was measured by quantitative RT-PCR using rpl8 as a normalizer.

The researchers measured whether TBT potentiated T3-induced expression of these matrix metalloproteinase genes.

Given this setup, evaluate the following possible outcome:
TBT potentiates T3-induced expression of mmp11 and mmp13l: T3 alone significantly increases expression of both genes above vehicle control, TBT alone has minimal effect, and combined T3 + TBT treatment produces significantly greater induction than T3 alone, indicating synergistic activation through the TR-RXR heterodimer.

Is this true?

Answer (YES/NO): NO